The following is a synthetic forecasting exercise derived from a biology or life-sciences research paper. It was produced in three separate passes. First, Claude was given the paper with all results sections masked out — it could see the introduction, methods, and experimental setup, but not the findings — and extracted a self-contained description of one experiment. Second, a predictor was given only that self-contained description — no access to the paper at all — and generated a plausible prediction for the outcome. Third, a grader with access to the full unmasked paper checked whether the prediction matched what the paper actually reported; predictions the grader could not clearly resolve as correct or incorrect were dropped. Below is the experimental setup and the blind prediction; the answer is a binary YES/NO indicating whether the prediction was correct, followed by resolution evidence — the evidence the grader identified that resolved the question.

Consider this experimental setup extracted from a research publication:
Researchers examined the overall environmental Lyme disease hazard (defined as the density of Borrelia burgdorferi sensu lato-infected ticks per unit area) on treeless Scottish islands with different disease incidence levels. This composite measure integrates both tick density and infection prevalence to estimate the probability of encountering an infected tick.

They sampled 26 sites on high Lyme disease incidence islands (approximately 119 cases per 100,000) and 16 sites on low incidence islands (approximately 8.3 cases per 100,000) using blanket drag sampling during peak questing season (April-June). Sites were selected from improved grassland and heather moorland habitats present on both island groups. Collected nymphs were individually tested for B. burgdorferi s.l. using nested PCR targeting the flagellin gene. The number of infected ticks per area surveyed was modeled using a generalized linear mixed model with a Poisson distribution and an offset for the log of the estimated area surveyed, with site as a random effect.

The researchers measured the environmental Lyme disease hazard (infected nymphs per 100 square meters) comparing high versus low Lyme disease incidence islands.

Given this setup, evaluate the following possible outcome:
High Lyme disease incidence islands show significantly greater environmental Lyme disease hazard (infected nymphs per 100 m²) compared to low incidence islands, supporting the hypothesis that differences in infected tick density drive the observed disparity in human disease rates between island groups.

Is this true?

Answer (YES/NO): YES